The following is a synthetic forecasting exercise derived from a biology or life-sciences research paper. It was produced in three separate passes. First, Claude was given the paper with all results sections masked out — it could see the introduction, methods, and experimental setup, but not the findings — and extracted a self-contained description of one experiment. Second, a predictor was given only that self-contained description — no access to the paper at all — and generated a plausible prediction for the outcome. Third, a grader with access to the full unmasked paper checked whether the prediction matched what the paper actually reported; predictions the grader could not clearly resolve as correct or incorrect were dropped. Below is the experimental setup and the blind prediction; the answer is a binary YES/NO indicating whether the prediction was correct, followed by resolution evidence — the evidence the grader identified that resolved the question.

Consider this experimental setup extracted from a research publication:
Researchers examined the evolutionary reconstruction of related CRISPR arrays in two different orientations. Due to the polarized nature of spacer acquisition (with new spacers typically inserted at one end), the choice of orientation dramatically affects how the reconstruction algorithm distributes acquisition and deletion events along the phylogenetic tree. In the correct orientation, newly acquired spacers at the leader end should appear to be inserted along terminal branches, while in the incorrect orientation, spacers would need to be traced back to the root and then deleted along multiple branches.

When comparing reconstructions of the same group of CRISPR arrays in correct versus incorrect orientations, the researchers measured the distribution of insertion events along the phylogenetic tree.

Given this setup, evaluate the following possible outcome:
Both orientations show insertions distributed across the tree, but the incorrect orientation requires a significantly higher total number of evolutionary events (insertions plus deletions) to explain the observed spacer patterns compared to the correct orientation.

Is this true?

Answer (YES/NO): NO